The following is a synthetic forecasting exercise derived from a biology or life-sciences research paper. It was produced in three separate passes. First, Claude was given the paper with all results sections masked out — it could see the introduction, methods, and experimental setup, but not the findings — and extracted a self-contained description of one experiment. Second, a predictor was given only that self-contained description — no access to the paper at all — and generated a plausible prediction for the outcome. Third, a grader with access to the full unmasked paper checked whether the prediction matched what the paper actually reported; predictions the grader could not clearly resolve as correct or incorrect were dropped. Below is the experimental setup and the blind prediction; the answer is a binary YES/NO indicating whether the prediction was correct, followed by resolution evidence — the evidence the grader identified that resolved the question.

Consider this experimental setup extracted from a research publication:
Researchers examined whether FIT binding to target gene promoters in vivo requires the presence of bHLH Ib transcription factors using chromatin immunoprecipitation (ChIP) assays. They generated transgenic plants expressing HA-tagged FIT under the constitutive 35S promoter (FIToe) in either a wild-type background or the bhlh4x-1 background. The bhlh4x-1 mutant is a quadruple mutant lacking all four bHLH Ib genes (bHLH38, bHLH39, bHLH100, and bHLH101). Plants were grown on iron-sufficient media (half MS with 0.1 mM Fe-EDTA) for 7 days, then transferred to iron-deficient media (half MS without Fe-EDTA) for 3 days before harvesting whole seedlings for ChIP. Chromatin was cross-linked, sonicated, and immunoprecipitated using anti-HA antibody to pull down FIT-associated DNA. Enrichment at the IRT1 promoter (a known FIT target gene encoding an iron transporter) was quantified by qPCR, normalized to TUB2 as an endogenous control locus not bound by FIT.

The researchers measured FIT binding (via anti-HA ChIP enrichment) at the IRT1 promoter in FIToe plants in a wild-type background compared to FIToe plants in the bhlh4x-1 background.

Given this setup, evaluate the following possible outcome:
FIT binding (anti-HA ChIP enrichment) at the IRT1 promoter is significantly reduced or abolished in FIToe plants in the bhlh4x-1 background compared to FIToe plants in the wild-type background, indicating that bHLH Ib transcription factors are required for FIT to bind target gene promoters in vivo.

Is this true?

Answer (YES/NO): YES